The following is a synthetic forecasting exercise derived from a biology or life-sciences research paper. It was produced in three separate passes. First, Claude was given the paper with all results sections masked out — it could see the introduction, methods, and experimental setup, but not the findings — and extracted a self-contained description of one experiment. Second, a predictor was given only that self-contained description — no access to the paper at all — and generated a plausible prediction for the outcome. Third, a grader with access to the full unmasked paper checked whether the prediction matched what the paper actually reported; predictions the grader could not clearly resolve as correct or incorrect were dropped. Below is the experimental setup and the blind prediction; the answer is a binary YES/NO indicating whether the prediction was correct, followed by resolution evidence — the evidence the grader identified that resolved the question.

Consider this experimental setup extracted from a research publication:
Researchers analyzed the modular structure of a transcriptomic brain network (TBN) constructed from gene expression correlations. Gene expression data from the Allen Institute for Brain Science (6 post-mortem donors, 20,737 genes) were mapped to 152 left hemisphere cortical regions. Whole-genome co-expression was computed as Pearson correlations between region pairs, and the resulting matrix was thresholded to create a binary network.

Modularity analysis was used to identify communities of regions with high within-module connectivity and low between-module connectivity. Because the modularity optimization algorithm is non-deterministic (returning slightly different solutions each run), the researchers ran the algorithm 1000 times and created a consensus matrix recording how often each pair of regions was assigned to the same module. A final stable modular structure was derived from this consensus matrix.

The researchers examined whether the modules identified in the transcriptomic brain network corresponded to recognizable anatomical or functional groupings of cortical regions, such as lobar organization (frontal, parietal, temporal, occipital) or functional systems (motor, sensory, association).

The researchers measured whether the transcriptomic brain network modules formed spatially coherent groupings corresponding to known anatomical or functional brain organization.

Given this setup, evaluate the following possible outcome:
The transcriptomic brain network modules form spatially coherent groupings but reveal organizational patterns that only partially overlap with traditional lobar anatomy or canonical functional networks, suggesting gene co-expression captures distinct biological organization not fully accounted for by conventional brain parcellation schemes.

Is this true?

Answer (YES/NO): YES